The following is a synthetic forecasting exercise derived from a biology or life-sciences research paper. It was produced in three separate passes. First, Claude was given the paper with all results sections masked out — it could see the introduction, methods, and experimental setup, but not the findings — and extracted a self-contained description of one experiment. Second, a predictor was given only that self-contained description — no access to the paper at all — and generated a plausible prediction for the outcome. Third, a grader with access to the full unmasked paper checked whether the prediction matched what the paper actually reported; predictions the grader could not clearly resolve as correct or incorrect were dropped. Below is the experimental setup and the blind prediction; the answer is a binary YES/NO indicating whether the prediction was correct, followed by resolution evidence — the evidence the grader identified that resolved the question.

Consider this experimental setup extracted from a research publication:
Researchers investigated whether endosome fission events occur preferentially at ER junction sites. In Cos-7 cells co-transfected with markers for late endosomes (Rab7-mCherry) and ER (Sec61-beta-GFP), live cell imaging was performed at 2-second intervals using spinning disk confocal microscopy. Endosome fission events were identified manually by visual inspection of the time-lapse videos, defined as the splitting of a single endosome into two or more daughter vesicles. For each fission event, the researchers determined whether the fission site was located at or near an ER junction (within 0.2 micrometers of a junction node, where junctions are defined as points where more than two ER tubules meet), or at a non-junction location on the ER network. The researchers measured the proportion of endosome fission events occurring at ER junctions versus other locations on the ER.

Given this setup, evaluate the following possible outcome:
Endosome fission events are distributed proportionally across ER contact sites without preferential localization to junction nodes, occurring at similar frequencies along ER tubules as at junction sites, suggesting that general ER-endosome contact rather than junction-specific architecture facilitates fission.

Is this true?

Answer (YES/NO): NO